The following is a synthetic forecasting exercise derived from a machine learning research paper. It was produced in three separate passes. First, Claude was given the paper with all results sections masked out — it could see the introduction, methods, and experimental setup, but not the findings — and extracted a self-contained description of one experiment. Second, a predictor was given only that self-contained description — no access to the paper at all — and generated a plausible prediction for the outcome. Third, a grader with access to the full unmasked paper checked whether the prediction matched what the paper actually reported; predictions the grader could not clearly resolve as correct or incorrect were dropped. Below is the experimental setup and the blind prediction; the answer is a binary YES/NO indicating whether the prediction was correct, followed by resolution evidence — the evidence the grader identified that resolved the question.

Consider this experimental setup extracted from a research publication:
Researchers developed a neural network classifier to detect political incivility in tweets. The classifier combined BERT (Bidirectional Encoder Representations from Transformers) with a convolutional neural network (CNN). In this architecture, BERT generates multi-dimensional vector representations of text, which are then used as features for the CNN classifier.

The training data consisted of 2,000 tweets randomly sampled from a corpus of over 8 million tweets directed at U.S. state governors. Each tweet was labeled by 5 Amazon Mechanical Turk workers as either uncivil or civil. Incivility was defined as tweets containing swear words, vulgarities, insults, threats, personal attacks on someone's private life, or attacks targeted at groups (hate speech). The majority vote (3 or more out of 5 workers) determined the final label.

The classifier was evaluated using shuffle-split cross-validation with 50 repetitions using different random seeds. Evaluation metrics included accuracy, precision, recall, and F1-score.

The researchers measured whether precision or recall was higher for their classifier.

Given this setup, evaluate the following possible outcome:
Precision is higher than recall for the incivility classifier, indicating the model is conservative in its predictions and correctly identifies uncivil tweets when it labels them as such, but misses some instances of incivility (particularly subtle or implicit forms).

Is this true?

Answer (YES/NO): YES